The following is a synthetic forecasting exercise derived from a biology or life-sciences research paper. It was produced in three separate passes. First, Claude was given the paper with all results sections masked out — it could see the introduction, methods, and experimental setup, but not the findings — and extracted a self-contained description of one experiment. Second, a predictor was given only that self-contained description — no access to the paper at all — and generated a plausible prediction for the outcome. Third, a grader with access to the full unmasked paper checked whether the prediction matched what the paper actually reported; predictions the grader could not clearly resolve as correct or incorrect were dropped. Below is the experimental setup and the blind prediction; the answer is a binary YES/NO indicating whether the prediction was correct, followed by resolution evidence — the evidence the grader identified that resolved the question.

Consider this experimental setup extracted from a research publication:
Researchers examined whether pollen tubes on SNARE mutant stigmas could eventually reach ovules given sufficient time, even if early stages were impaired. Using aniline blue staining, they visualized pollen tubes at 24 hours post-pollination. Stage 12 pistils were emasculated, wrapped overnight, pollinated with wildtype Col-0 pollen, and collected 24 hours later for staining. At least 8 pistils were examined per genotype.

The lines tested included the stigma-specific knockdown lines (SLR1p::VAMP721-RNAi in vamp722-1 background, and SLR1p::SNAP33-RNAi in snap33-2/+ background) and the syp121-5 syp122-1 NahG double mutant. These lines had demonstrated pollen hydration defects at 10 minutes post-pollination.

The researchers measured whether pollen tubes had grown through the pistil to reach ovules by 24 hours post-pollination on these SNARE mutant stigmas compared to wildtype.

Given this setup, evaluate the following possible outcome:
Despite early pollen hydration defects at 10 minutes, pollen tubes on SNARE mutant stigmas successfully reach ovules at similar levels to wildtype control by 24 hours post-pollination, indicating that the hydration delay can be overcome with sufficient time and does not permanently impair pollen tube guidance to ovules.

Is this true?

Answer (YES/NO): YES